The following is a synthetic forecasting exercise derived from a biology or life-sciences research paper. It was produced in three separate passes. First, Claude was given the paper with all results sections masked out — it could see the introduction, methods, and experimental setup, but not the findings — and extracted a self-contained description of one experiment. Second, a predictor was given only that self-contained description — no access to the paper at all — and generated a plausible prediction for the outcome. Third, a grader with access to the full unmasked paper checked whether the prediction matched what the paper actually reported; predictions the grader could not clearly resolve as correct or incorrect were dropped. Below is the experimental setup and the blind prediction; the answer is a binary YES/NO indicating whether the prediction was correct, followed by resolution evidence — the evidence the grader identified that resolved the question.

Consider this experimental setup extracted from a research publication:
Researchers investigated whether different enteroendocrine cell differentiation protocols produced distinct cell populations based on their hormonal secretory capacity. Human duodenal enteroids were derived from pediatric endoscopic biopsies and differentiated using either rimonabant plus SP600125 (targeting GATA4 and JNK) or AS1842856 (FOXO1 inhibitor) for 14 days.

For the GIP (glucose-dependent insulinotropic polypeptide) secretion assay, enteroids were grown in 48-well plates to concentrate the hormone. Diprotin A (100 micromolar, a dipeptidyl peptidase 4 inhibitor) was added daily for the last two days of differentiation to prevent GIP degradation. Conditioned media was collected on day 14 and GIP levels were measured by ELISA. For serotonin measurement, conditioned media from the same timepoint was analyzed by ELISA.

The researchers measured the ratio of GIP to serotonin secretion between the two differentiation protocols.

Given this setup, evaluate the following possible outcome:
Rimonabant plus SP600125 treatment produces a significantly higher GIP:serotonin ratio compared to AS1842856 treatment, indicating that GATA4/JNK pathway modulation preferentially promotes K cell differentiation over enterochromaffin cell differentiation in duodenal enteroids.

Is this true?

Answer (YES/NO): YES